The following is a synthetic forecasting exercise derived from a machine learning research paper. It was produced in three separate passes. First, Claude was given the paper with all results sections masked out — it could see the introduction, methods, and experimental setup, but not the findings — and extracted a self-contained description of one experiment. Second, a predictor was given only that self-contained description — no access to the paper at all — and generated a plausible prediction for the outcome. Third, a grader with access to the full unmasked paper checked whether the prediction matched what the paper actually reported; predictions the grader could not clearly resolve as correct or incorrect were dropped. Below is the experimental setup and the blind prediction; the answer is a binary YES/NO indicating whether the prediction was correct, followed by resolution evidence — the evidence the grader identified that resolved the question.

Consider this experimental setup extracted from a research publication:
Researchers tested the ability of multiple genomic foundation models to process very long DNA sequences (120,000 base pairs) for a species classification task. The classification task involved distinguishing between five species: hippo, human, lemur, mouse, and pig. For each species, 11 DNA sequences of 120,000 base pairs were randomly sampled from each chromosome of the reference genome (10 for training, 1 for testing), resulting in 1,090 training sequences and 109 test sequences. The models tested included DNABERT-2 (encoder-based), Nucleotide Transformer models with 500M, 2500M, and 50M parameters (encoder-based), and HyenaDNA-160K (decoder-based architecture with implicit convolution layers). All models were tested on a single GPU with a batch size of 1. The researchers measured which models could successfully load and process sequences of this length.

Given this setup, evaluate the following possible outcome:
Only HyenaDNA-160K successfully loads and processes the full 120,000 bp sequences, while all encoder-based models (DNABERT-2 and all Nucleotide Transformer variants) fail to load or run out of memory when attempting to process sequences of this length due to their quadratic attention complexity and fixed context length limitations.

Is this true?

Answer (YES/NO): YES